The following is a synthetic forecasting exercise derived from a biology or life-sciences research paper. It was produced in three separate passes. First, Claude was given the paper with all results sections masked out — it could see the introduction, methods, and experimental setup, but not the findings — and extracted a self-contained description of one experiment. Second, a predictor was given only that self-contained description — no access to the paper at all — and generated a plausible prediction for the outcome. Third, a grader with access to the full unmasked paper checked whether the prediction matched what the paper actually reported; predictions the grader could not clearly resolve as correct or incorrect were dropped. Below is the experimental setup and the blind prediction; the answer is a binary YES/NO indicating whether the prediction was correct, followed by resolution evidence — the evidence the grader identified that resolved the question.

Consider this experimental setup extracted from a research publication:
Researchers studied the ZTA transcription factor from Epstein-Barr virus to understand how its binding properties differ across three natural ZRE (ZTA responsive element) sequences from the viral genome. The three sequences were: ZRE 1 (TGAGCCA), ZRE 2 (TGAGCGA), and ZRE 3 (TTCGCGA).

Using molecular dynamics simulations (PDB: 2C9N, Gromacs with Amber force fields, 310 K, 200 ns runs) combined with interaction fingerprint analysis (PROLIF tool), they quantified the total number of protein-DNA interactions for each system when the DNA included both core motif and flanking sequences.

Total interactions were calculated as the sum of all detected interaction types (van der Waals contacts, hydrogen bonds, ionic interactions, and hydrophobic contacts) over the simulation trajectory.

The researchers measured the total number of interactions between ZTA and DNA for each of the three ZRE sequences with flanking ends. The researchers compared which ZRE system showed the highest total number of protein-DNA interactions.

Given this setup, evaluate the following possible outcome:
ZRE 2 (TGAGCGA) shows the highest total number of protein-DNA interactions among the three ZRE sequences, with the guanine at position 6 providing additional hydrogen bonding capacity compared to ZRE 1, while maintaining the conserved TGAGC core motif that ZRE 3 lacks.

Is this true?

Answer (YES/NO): NO